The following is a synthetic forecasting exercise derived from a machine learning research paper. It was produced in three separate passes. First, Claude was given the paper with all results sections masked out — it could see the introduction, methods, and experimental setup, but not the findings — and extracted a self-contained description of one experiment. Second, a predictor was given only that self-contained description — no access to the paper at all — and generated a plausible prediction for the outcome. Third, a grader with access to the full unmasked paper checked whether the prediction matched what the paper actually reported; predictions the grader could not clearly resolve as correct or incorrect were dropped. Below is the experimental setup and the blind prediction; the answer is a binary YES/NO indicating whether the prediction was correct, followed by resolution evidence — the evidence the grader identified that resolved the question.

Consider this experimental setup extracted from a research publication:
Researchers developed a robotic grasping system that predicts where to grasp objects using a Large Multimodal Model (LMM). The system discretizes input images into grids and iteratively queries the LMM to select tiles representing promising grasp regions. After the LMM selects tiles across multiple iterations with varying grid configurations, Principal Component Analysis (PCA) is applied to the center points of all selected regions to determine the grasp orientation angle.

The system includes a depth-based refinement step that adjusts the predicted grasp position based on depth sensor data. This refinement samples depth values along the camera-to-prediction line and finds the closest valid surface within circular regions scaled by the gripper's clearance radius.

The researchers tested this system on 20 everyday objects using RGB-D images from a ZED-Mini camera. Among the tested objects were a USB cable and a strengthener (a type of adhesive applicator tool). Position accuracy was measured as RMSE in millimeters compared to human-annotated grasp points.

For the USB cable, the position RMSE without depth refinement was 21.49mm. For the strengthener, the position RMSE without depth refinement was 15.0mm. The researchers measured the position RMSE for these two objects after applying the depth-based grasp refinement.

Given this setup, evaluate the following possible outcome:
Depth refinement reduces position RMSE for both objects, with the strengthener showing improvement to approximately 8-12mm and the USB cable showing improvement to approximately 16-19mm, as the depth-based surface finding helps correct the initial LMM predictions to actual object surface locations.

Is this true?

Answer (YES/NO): NO